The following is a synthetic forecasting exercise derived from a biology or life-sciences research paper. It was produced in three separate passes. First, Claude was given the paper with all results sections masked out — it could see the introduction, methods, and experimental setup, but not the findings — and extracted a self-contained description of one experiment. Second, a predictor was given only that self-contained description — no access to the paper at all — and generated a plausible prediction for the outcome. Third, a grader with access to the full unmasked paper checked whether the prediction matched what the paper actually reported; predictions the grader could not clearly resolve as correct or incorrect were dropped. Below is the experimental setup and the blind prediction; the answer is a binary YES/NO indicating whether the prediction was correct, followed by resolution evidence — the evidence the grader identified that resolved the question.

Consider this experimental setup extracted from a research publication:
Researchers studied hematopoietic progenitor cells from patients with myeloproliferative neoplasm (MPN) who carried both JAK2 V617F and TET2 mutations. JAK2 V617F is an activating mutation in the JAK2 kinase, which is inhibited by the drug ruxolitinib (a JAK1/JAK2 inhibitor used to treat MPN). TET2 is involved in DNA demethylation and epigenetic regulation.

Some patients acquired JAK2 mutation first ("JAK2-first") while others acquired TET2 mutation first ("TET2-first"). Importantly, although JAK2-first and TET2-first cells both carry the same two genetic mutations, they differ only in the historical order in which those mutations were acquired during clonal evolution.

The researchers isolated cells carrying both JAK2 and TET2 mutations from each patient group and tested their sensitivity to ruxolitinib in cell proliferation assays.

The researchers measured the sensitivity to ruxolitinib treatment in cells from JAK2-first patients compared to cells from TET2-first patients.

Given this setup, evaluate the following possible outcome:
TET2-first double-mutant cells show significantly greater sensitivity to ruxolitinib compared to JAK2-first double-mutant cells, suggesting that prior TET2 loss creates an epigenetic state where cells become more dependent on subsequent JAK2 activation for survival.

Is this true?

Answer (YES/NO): NO